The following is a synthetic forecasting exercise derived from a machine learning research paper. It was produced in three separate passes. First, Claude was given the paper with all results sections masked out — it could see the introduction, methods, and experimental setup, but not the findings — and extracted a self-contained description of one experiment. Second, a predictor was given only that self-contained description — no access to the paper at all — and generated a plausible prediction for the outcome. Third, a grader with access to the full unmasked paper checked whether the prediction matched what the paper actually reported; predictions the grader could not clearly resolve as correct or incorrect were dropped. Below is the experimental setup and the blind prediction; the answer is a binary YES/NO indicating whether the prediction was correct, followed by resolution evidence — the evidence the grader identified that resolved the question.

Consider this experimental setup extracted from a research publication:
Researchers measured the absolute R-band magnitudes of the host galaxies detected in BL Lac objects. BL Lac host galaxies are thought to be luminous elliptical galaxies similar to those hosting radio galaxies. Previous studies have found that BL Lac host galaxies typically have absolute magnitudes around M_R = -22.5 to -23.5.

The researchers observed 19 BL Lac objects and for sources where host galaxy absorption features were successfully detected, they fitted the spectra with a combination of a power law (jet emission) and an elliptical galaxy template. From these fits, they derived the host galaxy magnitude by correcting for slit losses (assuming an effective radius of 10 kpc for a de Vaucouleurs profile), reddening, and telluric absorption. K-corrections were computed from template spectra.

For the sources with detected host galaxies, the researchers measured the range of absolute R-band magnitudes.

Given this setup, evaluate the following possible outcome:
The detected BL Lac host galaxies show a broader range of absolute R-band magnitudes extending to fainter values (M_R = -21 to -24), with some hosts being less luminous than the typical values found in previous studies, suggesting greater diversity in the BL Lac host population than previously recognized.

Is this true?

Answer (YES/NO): NO